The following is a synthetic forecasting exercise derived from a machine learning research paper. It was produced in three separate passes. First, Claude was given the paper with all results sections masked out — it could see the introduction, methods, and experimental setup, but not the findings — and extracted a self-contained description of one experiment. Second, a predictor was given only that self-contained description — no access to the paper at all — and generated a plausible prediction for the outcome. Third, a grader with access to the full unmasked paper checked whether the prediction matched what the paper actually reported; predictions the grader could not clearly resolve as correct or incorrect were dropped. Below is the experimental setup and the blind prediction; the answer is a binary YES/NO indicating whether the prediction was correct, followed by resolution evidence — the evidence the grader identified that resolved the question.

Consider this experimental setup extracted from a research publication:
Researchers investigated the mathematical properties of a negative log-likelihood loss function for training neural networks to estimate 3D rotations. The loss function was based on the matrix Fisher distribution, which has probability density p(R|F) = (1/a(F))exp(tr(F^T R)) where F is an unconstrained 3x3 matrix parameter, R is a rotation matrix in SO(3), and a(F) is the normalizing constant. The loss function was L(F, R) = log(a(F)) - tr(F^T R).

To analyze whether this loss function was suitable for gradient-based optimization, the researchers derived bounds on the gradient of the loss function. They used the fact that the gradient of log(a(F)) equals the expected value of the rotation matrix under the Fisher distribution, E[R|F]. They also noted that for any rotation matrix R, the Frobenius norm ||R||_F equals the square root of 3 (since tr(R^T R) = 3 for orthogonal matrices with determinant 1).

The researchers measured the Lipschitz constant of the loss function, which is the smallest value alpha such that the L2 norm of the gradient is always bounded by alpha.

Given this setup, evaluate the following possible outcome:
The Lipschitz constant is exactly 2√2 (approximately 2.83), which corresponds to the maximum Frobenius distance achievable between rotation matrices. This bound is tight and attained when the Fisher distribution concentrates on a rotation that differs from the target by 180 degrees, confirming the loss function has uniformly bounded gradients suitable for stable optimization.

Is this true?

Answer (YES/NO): NO